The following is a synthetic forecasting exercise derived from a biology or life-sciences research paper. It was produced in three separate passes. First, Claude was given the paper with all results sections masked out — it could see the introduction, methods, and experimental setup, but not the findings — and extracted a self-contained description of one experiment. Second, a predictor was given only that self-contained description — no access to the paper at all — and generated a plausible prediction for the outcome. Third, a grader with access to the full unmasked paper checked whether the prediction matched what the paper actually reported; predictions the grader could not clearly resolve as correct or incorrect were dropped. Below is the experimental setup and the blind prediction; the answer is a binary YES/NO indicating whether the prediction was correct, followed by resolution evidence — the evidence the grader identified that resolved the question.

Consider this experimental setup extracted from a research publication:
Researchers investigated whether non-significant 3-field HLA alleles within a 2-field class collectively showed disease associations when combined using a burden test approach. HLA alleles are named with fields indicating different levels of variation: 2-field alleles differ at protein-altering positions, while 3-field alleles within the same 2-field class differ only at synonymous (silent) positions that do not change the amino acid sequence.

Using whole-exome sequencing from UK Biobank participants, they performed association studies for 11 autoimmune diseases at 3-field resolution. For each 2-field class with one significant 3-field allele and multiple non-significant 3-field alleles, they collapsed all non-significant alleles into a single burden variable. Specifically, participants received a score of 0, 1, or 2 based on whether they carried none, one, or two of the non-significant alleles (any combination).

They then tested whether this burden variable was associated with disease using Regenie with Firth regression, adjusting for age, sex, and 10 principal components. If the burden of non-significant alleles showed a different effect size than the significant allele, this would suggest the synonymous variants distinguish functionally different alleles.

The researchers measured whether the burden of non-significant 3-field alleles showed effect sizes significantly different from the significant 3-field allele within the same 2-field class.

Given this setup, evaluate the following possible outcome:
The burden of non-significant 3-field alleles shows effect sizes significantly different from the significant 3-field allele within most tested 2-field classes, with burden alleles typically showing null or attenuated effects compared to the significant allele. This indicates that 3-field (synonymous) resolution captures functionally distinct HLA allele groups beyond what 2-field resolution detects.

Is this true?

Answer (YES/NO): NO